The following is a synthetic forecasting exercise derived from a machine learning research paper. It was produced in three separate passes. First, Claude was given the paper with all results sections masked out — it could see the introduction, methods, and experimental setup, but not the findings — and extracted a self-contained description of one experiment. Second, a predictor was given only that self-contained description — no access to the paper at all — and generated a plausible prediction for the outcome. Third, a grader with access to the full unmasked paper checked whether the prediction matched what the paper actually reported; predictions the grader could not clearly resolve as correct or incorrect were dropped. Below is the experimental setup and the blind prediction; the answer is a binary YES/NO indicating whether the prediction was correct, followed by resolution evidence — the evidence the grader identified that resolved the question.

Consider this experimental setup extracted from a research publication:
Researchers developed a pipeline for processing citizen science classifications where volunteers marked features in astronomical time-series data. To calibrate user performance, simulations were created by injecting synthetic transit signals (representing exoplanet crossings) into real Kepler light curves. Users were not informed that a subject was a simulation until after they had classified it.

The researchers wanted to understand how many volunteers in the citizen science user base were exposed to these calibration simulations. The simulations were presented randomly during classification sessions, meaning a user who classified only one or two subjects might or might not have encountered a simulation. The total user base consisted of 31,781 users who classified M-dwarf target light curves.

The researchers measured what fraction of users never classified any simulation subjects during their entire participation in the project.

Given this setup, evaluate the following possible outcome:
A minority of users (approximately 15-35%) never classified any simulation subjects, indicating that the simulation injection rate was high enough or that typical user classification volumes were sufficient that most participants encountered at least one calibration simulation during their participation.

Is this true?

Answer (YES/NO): NO